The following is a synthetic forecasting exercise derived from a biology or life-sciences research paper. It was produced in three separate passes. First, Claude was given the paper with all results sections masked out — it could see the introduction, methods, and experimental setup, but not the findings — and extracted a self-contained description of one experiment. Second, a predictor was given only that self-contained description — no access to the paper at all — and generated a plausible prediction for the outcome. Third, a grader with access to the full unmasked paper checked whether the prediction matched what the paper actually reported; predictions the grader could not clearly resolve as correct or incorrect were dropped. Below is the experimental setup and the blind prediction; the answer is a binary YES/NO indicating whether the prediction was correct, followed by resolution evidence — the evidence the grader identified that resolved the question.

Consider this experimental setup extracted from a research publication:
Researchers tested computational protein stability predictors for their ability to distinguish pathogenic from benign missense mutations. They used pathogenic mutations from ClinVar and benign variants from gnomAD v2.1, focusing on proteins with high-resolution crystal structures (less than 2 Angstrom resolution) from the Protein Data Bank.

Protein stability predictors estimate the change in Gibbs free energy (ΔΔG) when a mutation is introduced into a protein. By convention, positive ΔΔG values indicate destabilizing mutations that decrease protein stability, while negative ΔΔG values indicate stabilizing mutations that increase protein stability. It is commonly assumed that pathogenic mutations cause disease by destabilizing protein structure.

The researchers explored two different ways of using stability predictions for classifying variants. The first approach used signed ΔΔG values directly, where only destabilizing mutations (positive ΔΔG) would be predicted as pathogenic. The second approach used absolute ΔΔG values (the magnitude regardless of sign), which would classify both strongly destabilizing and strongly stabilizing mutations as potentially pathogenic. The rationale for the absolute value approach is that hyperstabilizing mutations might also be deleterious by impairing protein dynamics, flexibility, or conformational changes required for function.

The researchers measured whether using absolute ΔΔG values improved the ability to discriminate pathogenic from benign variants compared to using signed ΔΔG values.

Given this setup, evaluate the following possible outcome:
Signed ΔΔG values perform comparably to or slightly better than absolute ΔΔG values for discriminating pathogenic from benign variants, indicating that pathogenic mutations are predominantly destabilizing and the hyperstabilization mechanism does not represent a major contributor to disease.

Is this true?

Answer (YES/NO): NO